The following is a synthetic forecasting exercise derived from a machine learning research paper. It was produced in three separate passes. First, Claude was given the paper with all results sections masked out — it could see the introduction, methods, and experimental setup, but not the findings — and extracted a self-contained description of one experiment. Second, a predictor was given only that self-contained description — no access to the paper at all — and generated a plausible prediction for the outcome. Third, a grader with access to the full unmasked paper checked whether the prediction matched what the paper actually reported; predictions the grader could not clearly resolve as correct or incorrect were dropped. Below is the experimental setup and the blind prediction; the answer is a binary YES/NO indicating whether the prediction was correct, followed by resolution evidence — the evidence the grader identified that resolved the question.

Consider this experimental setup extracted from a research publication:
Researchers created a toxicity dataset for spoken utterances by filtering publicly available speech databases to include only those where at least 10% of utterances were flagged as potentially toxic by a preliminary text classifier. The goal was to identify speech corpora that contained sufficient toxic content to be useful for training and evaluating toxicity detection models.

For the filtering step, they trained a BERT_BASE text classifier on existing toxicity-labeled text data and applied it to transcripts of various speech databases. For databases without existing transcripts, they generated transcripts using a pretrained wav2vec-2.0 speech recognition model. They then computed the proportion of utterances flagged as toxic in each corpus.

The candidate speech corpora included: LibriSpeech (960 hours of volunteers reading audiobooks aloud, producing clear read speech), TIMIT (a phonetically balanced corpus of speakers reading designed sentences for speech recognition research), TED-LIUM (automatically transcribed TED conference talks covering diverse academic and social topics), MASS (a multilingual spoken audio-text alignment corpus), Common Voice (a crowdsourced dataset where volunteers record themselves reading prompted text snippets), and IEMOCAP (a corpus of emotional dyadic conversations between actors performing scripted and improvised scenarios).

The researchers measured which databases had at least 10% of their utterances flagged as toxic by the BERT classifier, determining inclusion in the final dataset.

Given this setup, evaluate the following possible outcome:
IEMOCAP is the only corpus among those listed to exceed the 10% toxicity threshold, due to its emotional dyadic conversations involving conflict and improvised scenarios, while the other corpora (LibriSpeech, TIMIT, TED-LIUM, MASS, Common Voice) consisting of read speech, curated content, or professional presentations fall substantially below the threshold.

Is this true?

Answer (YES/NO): NO